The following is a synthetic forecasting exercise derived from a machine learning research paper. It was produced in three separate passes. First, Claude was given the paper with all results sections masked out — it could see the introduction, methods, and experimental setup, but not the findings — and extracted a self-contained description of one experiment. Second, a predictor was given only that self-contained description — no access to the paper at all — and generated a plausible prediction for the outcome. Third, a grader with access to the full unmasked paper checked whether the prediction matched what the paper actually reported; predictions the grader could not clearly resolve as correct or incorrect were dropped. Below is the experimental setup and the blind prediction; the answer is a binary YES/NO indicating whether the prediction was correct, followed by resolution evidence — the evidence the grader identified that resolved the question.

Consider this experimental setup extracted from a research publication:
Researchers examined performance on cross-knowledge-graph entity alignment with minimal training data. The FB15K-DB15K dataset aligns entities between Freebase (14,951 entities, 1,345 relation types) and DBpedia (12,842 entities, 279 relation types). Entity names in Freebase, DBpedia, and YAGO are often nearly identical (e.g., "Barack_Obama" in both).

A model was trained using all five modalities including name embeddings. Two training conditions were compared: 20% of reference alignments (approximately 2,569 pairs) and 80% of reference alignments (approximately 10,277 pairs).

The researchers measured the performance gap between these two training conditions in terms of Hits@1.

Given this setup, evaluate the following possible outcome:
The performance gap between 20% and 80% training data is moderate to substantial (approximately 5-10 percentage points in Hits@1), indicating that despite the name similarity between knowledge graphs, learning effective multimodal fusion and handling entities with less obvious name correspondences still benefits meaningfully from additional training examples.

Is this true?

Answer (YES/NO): NO